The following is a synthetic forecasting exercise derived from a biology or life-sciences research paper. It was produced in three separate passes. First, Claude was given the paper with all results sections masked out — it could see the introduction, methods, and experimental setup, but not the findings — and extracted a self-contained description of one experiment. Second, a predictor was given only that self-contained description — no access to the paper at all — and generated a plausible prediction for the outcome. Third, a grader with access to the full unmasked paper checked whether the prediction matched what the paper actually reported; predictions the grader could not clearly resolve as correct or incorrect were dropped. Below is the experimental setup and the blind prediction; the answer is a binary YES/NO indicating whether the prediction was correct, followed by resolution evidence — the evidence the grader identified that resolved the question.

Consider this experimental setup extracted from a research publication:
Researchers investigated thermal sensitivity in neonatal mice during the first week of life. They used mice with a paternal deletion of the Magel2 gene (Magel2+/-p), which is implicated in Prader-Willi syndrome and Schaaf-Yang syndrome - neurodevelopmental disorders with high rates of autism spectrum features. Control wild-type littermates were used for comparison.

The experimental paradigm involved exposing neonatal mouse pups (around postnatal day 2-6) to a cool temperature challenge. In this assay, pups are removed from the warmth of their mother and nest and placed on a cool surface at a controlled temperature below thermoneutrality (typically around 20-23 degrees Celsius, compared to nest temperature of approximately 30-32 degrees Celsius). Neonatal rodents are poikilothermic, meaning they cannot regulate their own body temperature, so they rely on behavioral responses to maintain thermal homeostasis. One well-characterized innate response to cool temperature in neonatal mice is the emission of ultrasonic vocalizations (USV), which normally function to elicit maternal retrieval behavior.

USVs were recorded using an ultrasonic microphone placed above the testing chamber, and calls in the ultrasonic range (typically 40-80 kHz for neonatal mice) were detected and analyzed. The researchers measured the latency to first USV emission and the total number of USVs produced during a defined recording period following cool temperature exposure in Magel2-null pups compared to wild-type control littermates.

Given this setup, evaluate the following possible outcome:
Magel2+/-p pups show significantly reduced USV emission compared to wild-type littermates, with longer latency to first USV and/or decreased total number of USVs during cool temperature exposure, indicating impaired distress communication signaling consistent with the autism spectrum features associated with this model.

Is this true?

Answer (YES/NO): YES